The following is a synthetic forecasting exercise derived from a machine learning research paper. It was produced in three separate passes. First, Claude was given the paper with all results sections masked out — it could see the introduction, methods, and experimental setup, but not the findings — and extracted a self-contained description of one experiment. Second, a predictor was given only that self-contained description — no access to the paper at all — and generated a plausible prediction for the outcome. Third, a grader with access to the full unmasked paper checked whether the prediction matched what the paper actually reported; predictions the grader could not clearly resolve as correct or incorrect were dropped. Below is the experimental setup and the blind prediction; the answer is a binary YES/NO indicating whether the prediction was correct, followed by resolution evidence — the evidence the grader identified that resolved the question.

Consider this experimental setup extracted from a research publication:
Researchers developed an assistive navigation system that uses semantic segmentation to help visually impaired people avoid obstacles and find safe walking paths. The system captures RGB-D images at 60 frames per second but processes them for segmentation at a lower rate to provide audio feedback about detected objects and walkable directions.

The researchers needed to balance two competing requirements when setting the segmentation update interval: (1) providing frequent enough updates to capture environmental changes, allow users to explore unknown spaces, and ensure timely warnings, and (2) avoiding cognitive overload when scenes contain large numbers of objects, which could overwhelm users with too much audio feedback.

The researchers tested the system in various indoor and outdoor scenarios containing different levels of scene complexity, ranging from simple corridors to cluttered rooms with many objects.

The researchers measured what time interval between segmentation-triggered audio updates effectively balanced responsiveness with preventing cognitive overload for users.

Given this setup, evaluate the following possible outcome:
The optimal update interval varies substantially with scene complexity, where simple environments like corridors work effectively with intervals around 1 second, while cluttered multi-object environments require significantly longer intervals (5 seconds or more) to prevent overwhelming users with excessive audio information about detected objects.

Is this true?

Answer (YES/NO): NO